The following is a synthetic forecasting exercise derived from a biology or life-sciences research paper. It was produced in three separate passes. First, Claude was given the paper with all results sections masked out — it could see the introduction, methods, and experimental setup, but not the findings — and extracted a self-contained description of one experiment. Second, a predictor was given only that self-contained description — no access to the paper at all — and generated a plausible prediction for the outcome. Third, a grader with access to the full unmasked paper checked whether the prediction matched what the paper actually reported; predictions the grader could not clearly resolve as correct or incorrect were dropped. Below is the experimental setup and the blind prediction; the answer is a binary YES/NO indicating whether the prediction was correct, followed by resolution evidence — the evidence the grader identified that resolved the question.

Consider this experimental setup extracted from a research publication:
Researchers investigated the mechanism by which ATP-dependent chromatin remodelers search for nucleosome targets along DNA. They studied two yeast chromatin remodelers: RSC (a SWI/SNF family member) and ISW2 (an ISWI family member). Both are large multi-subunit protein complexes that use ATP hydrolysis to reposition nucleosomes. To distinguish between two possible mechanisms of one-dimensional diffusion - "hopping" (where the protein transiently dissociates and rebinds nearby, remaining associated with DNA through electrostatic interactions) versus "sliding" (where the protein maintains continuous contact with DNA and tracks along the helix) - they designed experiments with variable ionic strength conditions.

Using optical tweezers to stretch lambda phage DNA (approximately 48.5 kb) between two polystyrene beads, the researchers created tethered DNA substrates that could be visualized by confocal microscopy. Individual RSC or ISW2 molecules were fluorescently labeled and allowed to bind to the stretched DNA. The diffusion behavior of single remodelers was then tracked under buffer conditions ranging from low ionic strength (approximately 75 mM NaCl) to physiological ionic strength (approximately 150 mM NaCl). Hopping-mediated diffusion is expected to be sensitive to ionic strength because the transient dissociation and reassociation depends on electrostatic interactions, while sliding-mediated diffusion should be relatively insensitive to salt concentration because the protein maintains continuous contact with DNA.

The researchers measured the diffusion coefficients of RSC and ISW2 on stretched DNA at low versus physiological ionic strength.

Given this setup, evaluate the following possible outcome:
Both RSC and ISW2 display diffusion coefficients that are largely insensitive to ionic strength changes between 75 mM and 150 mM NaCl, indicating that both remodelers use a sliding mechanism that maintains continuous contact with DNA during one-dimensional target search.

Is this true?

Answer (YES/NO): NO